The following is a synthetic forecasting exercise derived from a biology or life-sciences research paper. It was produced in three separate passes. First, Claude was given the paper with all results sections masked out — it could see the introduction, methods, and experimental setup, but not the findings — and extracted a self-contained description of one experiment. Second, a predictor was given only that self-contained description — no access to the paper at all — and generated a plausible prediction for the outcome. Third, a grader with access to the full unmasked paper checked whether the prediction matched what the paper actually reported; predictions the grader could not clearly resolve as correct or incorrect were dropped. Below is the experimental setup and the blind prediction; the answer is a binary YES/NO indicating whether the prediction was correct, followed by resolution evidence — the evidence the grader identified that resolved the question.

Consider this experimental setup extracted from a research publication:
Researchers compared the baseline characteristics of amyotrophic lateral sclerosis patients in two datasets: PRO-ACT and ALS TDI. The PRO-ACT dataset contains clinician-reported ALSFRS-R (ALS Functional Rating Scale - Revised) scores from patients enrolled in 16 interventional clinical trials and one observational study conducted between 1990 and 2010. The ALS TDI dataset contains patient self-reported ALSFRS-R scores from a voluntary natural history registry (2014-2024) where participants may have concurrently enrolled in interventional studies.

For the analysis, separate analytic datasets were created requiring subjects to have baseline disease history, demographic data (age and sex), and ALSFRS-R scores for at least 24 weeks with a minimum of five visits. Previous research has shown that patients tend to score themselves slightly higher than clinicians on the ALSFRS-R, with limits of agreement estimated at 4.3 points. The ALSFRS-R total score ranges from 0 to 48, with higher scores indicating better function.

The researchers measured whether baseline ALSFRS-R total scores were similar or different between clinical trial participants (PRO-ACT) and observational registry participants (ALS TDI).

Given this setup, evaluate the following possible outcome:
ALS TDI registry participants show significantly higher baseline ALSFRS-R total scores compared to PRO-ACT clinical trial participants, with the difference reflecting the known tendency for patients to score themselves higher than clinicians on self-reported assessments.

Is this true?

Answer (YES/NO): NO